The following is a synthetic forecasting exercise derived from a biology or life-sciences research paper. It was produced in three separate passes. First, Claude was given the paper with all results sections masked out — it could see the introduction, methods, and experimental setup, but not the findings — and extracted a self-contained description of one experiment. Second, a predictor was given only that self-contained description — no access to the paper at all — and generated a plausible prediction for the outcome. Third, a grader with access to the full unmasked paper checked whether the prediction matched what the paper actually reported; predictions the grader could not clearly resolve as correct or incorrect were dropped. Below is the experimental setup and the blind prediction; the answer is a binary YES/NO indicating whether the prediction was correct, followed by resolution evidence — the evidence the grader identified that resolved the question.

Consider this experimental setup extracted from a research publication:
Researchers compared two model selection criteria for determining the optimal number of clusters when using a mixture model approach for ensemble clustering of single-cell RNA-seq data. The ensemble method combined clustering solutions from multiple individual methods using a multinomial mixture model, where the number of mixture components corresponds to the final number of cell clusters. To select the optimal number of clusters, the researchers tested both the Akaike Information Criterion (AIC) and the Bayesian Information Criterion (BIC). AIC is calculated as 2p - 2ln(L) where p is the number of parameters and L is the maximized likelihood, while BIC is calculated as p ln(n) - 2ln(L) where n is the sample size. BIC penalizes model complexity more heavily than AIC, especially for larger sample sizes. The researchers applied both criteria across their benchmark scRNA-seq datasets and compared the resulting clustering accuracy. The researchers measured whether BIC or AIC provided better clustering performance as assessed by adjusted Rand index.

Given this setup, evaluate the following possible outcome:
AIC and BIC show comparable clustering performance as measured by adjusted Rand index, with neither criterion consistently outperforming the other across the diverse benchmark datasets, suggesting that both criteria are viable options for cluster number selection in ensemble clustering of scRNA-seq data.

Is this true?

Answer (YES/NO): YES